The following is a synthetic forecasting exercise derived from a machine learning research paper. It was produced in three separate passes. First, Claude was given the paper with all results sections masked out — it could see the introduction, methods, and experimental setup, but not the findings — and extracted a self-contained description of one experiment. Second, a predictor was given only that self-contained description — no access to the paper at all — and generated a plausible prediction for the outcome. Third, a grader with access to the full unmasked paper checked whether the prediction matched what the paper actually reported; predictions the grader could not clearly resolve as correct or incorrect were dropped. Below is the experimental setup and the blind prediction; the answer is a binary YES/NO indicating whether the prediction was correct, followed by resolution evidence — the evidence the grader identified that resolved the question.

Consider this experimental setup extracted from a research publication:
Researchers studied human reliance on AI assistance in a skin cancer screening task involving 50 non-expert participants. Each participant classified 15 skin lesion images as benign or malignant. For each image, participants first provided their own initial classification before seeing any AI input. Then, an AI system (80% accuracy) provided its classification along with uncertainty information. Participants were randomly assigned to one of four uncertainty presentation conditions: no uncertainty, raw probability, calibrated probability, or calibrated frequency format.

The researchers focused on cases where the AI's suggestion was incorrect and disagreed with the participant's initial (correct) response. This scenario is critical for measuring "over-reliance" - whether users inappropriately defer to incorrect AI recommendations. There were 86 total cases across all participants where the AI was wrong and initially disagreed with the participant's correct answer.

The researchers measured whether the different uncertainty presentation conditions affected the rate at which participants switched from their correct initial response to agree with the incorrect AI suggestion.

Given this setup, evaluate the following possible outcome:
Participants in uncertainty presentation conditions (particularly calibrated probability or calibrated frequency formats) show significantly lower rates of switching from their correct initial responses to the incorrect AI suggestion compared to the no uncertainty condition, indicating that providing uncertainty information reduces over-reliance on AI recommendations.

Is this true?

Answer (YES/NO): NO